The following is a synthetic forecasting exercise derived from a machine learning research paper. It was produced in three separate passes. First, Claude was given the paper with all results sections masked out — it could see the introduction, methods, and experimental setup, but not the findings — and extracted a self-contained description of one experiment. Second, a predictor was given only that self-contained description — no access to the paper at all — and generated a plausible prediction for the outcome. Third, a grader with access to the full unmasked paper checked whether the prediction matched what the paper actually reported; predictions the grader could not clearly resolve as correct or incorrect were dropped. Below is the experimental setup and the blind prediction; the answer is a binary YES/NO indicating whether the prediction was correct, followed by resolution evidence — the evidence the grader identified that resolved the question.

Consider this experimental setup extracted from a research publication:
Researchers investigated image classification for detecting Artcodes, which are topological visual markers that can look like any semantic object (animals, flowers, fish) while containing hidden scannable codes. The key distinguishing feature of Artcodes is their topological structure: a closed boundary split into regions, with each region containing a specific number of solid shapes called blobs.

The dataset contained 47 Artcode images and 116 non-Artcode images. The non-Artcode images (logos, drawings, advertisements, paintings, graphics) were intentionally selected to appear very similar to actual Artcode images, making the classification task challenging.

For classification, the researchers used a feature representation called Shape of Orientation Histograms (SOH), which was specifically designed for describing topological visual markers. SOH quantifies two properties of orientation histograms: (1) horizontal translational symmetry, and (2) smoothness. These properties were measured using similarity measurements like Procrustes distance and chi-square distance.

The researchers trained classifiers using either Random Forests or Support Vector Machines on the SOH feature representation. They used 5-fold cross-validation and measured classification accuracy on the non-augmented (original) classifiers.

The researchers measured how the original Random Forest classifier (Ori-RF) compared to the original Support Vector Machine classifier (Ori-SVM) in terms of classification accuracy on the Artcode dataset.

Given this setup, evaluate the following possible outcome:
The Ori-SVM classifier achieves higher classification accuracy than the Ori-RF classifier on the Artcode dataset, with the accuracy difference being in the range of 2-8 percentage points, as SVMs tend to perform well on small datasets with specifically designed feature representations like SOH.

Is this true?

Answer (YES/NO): NO